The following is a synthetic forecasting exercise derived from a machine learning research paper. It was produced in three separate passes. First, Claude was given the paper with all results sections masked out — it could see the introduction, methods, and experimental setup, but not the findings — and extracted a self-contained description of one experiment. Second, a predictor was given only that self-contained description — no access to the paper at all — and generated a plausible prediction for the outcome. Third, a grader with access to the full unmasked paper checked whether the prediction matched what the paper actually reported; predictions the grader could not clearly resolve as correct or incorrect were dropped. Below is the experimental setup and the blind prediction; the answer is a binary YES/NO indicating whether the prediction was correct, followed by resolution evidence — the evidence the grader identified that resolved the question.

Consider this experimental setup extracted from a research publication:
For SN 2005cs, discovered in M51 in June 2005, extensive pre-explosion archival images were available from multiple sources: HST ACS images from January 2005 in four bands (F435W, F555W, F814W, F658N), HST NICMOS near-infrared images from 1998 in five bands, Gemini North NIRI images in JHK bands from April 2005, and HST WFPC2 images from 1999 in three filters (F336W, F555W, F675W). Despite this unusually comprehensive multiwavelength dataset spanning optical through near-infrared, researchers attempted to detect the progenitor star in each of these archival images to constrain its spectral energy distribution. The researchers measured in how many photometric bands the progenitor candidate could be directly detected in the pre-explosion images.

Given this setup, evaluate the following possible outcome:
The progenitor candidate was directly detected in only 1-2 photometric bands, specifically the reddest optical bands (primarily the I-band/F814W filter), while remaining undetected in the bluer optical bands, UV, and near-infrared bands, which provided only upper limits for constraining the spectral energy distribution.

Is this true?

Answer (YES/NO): YES